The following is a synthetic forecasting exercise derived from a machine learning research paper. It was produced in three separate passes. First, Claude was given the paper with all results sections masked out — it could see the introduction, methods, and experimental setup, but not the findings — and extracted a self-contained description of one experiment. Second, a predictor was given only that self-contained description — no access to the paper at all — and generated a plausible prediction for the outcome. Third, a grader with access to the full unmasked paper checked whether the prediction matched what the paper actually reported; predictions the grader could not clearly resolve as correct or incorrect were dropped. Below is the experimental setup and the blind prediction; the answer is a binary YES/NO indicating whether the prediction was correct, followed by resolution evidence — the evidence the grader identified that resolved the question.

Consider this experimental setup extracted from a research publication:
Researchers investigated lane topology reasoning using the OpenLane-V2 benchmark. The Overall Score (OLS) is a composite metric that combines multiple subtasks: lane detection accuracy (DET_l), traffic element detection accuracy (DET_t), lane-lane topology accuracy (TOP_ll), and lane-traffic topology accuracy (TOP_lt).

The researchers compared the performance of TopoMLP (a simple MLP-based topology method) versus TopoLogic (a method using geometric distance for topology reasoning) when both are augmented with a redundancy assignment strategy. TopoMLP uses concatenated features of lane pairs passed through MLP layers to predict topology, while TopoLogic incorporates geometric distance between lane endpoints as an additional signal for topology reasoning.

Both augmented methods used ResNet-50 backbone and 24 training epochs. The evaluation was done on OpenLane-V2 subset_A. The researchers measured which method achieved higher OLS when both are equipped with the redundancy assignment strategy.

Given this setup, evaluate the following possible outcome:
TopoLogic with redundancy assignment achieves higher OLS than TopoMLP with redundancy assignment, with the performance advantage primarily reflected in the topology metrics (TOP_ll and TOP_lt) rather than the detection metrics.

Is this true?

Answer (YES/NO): YES